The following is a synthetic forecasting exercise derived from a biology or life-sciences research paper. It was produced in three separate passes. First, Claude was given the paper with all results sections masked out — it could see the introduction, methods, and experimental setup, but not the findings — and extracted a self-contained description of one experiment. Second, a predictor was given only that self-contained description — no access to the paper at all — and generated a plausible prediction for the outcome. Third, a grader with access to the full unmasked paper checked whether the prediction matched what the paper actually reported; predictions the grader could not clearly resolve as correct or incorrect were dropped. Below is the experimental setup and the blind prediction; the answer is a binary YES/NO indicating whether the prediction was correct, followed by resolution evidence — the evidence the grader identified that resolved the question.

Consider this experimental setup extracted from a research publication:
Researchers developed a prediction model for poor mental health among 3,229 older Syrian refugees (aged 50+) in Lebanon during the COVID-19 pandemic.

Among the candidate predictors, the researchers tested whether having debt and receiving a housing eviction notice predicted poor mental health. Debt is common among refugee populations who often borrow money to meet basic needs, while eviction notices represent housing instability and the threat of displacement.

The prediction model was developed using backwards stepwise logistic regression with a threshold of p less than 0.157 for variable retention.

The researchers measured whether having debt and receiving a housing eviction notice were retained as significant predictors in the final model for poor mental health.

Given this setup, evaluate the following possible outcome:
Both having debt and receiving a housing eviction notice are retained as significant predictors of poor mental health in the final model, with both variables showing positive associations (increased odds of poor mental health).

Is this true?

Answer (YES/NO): NO